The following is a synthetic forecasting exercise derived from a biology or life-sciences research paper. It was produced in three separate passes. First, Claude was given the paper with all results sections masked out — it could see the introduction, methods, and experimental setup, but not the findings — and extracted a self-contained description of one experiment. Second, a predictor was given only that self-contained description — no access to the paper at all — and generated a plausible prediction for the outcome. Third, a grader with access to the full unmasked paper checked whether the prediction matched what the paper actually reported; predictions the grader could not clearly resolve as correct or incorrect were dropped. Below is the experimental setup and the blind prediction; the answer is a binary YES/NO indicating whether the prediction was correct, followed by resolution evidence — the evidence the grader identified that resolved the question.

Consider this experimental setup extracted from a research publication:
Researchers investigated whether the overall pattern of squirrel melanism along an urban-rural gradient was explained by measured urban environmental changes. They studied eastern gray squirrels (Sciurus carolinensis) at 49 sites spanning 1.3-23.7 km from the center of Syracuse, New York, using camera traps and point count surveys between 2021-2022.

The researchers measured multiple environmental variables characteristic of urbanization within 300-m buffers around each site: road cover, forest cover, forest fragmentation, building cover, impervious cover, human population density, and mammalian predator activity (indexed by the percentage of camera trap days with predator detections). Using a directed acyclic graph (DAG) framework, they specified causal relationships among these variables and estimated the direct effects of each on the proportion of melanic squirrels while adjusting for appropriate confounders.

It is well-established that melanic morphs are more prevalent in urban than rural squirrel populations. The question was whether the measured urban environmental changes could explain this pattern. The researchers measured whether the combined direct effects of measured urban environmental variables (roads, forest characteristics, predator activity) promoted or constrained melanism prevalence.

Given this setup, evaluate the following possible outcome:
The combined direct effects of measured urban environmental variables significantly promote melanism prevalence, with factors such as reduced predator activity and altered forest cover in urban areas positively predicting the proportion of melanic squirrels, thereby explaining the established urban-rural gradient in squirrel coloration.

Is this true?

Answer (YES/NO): NO